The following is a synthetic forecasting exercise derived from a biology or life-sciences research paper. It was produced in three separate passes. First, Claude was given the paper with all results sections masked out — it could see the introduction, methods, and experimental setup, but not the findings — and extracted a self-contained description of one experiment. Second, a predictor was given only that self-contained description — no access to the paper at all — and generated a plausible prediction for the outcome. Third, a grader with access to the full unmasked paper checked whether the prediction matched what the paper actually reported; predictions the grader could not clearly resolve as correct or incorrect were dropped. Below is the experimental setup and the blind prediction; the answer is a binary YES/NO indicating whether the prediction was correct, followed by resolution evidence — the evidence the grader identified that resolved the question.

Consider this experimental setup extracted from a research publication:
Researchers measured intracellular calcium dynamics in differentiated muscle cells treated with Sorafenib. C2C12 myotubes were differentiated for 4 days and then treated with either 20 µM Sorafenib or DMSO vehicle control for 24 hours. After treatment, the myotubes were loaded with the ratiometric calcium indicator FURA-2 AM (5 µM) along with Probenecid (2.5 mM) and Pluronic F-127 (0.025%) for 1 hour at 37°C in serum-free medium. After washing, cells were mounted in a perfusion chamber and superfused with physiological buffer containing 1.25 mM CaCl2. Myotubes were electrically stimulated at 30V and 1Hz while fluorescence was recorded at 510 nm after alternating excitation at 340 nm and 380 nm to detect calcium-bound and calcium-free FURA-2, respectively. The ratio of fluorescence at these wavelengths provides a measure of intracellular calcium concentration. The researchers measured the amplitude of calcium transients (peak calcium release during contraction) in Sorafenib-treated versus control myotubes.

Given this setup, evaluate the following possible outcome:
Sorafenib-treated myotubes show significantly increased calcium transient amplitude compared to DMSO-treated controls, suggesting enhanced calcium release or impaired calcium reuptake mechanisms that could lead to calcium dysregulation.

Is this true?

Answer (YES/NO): NO